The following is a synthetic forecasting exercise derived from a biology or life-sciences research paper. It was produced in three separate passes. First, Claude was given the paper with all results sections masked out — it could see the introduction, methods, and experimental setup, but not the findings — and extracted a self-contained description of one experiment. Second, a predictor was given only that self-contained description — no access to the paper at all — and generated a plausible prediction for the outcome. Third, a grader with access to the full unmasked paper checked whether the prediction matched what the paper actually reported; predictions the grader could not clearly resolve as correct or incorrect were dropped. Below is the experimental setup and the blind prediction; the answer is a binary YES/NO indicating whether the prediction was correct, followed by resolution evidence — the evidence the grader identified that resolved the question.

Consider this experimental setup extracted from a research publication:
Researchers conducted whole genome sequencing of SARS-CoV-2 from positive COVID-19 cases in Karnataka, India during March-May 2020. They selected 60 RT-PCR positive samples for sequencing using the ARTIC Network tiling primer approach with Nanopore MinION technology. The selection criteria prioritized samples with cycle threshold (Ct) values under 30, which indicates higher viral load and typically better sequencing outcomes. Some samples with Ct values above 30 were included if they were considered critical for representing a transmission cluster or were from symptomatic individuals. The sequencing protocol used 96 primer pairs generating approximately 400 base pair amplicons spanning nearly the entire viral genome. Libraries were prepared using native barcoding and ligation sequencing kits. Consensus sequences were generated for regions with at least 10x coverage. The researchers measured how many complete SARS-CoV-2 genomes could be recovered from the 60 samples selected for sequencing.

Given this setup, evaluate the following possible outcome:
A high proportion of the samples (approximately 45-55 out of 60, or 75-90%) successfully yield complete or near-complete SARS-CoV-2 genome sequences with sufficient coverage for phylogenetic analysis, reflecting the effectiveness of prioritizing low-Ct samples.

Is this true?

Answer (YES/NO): YES